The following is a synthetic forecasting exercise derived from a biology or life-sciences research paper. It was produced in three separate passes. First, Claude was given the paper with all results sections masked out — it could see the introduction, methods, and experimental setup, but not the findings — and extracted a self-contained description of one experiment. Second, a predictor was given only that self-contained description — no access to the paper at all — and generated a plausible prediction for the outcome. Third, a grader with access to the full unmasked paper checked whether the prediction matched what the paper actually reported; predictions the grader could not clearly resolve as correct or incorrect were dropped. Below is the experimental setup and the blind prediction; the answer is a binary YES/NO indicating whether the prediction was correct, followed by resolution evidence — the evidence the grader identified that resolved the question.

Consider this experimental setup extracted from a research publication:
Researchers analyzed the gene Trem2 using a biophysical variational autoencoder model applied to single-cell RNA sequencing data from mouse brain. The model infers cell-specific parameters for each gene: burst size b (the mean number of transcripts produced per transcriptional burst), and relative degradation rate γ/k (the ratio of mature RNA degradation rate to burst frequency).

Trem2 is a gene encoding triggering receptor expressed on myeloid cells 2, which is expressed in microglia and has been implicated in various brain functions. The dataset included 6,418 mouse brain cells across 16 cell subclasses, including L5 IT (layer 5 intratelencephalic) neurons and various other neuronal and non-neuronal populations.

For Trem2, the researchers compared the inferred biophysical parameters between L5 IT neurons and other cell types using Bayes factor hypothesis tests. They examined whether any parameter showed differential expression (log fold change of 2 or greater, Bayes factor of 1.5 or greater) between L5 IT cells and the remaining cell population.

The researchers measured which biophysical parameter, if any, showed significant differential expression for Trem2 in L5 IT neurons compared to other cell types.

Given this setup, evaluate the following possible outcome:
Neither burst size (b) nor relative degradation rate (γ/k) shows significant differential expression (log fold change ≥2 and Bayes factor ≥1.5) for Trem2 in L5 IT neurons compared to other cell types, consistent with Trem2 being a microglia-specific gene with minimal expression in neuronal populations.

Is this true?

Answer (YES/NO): NO